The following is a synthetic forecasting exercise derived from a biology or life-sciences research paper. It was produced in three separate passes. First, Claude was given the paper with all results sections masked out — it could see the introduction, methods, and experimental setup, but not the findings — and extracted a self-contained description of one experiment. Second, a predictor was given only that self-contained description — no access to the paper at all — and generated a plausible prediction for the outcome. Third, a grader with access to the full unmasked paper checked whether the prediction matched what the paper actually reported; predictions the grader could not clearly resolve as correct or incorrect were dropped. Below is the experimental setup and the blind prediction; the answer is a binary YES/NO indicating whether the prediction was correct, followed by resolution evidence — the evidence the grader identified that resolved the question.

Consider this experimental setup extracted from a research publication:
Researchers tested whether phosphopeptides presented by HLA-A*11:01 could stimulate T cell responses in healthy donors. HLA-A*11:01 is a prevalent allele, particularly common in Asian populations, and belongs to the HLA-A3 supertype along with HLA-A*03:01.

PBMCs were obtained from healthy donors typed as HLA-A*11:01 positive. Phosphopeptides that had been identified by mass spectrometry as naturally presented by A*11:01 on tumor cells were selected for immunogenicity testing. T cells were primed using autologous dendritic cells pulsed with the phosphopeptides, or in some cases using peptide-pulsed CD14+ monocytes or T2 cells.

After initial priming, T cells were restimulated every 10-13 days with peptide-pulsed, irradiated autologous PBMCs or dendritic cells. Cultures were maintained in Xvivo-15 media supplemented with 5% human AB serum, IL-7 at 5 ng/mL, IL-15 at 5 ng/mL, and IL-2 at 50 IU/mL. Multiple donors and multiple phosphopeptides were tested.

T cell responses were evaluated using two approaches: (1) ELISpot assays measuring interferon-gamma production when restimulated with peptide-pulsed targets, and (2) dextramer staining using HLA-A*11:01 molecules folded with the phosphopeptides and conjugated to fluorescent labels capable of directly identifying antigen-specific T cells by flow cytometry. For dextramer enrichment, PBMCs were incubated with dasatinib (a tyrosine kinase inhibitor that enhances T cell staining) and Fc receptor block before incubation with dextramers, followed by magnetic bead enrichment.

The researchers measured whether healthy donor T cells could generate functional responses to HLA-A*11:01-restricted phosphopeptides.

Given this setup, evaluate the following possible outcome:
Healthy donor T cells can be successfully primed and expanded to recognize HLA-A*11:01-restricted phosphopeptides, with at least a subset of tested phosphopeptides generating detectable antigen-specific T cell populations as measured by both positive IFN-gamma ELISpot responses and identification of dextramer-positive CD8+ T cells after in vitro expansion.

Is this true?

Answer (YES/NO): YES